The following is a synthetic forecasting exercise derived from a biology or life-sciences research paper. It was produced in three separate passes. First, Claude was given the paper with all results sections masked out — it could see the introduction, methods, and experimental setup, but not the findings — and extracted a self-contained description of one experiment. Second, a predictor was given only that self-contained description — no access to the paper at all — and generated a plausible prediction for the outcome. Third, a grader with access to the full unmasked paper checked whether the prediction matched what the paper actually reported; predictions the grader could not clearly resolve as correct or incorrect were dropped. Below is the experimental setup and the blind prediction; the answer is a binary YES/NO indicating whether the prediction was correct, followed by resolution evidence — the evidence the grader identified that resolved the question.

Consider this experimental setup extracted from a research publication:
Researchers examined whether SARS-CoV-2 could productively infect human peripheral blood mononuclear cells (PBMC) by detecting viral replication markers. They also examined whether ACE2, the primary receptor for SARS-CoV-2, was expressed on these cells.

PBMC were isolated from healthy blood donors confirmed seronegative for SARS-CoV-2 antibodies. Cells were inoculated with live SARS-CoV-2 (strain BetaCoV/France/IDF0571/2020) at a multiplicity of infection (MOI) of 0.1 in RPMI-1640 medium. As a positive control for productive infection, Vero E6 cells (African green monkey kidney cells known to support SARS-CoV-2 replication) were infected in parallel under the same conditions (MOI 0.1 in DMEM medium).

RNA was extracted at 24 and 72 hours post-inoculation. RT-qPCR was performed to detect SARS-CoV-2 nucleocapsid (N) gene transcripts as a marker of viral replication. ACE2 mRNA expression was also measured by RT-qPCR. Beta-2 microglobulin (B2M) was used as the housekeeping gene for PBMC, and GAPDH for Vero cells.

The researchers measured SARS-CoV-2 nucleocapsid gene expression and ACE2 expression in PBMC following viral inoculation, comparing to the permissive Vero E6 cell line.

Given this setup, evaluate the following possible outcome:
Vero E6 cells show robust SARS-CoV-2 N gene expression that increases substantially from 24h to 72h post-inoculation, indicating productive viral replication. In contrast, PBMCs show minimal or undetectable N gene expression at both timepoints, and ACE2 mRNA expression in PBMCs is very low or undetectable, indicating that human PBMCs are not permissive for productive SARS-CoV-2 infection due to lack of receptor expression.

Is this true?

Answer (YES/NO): NO